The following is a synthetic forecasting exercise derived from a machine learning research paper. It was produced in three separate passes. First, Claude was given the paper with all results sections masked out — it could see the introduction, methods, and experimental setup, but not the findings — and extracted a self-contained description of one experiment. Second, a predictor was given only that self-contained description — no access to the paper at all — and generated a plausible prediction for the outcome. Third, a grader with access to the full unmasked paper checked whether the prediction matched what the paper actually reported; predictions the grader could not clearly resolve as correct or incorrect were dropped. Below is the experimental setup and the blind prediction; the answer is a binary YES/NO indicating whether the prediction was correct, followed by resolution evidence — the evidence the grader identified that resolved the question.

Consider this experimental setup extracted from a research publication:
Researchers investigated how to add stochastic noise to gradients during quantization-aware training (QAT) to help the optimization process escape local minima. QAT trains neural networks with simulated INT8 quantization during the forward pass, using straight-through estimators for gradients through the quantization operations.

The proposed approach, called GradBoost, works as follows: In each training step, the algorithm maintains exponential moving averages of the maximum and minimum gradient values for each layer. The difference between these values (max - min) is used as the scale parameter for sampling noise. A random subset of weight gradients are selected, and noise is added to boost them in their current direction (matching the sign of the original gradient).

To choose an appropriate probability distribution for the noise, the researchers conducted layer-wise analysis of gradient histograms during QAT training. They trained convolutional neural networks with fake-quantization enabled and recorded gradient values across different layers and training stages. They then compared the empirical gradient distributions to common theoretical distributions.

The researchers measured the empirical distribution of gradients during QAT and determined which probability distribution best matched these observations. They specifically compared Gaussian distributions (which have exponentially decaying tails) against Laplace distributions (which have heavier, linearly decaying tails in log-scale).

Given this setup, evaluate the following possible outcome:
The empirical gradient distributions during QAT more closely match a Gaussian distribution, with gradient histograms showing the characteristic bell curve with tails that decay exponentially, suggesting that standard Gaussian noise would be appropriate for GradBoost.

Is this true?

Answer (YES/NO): NO